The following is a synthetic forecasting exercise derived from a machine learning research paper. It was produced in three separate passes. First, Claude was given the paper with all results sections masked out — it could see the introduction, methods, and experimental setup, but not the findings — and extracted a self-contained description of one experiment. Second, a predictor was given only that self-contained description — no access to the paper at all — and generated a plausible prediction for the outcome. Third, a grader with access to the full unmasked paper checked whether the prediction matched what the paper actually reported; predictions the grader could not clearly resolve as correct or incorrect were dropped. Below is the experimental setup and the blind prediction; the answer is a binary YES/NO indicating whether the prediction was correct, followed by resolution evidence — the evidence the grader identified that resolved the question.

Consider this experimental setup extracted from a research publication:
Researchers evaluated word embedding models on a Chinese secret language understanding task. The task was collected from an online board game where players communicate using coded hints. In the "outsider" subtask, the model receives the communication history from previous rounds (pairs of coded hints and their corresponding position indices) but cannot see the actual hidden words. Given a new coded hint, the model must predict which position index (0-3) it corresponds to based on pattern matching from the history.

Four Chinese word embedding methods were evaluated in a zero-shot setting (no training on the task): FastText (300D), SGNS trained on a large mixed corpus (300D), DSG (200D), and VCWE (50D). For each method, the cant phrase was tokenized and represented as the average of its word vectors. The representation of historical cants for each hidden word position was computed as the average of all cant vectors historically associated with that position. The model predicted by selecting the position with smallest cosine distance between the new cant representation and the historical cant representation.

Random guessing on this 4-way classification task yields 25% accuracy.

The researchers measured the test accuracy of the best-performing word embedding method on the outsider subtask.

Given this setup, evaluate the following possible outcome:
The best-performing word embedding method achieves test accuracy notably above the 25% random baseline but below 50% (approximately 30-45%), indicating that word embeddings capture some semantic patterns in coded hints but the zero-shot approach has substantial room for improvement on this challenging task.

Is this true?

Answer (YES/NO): YES